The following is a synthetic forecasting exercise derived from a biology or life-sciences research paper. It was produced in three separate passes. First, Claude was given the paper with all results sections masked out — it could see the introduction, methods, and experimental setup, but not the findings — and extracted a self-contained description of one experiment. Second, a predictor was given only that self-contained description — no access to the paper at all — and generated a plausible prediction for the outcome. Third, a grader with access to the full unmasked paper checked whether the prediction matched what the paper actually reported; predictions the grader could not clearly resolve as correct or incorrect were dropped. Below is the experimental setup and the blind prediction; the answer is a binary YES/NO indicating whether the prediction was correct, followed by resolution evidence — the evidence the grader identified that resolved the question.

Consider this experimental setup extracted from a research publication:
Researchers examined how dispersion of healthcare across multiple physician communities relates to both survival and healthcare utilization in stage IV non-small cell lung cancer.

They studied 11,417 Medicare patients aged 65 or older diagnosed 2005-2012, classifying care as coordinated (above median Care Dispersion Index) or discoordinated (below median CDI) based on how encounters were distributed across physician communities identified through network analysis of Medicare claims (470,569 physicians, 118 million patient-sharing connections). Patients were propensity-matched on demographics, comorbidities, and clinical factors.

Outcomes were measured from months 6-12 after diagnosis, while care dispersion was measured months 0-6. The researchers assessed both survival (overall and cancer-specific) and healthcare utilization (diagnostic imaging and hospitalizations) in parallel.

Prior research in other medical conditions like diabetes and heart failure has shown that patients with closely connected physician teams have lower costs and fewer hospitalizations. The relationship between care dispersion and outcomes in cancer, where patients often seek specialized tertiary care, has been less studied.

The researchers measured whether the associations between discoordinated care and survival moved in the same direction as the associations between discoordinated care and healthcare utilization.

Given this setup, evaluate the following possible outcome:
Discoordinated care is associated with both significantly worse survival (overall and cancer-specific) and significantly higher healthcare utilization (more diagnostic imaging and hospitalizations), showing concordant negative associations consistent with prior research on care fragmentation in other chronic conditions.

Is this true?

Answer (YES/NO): NO